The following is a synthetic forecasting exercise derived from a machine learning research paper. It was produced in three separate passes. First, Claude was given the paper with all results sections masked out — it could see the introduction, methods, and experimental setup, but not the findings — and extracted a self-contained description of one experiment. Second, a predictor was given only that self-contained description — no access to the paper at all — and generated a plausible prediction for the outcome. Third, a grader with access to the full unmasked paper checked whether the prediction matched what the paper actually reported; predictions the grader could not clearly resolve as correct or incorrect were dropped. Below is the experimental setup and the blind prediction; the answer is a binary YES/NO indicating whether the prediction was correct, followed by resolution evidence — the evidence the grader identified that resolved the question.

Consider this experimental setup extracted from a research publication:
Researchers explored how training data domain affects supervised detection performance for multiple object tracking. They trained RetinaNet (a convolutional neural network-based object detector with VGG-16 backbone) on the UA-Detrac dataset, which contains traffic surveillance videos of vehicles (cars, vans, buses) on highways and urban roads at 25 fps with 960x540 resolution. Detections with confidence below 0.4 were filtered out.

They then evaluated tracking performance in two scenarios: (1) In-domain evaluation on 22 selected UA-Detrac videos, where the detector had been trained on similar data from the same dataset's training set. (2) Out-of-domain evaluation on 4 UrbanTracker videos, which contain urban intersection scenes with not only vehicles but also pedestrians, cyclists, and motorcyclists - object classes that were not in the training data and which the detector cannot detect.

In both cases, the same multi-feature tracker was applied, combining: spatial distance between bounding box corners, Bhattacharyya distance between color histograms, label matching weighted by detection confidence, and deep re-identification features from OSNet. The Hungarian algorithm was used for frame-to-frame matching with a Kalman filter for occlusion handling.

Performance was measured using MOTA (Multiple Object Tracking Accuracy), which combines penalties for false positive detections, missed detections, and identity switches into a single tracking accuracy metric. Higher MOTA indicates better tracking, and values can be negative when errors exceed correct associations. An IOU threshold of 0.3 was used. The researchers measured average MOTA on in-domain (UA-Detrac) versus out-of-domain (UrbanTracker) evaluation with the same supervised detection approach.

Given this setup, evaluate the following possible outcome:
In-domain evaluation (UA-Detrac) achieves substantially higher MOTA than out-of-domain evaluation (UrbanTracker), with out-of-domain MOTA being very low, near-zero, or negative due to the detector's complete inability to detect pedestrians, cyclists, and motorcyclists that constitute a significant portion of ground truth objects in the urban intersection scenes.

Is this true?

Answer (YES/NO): NO